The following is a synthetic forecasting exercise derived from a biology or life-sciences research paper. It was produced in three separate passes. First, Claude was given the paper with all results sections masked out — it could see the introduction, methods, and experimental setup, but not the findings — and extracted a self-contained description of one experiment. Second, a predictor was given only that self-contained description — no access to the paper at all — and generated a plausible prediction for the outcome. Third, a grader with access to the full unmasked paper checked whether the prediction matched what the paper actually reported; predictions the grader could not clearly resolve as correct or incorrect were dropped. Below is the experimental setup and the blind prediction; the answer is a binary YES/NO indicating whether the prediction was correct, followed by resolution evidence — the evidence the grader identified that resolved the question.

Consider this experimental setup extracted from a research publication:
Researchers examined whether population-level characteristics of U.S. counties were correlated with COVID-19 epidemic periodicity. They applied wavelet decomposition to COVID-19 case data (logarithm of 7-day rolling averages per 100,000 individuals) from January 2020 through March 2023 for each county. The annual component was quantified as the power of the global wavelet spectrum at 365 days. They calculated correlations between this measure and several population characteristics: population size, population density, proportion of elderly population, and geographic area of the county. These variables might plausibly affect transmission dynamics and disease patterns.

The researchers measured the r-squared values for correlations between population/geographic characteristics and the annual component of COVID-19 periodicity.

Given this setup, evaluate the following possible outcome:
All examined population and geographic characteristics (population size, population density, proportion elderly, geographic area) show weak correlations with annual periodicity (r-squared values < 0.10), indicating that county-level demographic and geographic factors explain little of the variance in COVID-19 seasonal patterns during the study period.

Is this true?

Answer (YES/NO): YES